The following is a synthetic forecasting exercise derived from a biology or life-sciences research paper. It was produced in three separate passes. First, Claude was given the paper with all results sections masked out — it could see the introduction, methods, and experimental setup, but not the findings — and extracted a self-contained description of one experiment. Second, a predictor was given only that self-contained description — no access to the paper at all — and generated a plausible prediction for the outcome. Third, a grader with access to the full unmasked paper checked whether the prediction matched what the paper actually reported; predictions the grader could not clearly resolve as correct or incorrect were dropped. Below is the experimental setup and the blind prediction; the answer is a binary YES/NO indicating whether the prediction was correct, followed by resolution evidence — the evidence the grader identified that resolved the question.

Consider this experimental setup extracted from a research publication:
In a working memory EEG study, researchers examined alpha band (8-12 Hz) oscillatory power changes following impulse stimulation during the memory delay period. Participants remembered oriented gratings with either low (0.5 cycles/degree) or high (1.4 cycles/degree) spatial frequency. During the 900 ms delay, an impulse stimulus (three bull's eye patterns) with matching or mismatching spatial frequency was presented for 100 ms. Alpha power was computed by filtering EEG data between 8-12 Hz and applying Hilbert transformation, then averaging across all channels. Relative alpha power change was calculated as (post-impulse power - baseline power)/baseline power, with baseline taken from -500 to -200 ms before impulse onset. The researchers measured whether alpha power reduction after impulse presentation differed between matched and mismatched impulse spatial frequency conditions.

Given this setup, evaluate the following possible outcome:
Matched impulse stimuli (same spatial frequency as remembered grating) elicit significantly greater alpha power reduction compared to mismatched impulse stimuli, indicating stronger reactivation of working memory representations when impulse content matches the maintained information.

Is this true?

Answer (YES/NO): NO